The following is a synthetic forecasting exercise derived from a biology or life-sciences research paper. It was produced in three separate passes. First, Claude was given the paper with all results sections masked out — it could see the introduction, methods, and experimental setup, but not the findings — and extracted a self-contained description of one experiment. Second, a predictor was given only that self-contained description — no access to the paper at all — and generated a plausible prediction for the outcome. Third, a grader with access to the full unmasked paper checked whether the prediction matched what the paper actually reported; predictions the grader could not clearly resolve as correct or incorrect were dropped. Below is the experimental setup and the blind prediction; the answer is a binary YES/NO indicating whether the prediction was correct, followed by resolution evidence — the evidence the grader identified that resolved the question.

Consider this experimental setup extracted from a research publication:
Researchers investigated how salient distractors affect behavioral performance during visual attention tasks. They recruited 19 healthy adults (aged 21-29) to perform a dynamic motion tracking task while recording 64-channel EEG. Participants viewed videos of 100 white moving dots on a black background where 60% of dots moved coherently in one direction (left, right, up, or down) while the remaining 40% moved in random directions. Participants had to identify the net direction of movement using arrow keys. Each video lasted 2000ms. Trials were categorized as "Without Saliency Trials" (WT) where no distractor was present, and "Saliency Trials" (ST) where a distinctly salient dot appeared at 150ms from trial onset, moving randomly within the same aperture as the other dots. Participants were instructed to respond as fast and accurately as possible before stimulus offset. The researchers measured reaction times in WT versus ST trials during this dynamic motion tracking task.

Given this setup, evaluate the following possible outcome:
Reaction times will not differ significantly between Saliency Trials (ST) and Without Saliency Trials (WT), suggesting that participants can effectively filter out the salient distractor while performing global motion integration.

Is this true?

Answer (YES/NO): NO